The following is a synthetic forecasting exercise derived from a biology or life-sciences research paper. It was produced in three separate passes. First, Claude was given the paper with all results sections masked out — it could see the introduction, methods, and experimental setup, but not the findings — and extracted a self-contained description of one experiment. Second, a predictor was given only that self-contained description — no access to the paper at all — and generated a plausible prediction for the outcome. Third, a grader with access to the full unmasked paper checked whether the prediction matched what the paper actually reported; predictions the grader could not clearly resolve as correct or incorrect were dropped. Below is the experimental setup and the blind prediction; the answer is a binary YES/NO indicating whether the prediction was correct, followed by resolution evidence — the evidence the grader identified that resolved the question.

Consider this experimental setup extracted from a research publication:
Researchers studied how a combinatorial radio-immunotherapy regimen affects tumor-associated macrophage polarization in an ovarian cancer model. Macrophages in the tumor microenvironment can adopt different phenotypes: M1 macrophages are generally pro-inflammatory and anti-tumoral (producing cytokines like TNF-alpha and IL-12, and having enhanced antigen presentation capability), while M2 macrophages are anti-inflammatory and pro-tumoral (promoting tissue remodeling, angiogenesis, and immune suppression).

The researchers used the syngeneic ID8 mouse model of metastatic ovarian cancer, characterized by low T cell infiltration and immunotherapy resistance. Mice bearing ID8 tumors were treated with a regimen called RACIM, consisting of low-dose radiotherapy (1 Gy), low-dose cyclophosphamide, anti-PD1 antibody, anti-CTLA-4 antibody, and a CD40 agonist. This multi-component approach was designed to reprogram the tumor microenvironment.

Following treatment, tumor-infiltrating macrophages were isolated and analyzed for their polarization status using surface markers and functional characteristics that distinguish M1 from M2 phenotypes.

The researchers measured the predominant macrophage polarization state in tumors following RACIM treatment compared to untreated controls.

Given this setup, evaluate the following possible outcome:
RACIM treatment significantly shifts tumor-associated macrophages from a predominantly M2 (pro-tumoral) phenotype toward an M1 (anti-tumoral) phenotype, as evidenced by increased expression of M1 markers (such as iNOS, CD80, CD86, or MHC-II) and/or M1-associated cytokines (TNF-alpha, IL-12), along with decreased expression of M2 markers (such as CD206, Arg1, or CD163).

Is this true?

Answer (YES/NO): YES